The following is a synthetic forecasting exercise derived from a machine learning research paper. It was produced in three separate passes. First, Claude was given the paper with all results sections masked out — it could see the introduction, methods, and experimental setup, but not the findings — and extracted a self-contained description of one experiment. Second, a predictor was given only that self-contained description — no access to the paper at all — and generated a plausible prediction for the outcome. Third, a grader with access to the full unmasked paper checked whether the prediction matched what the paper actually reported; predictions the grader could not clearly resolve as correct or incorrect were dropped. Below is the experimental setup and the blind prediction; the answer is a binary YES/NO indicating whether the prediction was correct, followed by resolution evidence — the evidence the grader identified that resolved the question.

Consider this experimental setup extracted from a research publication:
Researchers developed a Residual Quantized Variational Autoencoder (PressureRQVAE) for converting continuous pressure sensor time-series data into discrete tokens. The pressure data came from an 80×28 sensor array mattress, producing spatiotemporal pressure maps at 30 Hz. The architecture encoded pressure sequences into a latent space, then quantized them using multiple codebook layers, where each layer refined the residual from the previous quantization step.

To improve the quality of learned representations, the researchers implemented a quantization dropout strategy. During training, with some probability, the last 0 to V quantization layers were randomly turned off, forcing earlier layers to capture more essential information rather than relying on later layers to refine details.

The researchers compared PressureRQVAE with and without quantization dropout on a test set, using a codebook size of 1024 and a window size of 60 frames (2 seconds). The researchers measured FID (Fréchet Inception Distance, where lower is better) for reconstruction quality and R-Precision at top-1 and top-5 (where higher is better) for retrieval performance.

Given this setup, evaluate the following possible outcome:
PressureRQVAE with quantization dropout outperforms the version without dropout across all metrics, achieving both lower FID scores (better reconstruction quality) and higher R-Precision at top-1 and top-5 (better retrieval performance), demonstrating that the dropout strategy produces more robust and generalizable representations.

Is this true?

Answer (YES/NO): YES